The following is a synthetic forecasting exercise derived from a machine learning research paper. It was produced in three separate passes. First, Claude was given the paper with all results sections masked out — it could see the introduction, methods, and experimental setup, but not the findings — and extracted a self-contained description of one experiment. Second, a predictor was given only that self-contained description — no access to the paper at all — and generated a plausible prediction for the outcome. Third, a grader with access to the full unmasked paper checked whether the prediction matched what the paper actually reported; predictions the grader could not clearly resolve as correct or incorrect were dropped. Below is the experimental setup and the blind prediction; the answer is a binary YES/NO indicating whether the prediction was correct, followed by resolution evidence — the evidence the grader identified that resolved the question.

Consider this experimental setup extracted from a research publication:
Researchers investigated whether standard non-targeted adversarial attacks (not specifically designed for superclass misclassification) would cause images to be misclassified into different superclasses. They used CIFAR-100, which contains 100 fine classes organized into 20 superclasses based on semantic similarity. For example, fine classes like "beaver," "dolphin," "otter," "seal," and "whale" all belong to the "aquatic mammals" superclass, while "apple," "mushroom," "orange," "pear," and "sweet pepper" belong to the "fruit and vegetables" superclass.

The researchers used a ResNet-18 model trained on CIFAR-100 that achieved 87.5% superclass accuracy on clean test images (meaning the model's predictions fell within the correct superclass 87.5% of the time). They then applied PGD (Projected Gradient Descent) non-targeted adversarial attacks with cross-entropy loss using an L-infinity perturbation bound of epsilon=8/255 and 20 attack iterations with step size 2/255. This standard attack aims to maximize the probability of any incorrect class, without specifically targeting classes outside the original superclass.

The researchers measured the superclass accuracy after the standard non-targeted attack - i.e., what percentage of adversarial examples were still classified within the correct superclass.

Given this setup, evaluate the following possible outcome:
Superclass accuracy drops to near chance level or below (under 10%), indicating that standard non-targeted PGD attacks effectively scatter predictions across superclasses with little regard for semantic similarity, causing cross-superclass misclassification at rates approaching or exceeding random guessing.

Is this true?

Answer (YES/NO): NO